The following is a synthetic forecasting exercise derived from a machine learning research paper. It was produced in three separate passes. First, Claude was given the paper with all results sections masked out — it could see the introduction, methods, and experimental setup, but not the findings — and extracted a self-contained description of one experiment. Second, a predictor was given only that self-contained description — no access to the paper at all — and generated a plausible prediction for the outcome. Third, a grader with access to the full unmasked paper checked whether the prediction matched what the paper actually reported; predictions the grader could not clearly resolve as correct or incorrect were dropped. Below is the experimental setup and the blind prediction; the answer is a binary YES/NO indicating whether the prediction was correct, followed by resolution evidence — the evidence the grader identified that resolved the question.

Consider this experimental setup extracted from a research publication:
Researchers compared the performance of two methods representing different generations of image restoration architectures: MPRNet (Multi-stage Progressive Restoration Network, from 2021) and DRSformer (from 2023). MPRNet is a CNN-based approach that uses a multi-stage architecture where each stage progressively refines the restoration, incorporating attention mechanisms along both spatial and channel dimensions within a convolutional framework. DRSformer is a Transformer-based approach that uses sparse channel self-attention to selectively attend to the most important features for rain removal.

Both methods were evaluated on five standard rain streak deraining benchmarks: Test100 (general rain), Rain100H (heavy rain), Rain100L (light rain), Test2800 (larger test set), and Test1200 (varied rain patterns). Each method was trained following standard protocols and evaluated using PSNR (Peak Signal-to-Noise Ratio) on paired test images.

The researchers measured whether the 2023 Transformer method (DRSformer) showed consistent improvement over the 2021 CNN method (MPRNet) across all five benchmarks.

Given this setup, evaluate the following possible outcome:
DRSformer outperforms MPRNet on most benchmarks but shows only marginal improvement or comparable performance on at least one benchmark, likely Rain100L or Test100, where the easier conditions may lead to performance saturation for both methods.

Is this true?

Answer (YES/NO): NO